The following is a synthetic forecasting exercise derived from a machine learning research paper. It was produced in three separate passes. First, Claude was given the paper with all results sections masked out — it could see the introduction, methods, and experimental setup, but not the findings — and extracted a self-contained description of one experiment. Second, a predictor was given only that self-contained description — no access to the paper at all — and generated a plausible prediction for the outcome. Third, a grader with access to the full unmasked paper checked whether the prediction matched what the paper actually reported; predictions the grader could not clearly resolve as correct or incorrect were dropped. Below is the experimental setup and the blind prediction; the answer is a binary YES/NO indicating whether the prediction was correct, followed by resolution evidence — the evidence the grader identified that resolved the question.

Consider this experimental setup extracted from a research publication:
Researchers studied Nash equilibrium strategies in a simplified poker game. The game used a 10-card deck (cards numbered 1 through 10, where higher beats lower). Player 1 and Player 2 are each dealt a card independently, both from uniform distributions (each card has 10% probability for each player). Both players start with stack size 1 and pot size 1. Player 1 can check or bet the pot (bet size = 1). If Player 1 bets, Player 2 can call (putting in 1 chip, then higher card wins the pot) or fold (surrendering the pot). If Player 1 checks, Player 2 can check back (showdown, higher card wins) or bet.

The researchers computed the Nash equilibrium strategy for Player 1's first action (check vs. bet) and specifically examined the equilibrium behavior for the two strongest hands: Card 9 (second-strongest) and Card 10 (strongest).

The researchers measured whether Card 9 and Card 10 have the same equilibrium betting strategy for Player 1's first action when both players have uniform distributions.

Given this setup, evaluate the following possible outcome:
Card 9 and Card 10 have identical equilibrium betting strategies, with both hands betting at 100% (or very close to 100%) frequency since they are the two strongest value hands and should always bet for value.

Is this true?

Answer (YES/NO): NO